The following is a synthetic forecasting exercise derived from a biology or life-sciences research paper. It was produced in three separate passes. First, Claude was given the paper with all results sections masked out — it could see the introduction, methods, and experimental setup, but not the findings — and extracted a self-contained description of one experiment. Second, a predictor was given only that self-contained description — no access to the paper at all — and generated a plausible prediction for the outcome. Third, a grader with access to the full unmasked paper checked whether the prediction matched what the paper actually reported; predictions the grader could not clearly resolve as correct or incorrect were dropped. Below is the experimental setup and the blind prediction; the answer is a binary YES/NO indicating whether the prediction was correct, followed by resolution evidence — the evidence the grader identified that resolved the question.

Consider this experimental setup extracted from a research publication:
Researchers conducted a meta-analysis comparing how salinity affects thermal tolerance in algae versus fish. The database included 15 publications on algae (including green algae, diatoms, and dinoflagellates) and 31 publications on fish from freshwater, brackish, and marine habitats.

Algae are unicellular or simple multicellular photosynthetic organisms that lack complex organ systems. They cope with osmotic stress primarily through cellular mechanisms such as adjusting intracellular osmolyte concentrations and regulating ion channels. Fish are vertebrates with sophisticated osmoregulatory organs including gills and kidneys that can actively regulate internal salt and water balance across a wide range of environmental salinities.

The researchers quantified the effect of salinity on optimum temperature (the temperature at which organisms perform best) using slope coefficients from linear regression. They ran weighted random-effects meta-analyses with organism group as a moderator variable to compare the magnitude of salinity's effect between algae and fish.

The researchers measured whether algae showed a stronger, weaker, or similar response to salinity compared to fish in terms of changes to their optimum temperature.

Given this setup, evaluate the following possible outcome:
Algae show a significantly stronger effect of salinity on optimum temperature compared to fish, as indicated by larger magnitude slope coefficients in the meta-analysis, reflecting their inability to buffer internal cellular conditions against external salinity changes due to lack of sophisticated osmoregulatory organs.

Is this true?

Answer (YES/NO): NO